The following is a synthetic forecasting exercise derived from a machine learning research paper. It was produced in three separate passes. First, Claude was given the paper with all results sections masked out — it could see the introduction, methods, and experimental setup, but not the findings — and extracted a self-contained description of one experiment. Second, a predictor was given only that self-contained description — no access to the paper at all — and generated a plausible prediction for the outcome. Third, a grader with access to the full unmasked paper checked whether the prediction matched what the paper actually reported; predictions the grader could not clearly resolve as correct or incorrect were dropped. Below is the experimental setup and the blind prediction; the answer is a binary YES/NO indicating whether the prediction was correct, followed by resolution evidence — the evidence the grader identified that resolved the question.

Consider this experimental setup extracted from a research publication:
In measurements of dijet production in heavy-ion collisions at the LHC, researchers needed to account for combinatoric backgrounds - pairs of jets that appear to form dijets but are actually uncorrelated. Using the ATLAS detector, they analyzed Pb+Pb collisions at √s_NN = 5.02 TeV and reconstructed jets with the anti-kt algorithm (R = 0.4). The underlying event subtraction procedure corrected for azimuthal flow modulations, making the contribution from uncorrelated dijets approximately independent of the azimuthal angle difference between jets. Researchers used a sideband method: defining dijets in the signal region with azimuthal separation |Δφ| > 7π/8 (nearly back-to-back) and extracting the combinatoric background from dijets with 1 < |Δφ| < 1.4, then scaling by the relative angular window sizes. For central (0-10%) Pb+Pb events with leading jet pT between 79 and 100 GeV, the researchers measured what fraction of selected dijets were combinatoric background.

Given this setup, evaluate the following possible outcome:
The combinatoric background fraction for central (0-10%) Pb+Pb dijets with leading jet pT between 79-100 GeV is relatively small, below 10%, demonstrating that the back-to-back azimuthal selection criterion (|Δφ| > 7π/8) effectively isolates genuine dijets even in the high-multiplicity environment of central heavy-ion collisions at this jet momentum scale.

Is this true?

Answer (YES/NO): NO